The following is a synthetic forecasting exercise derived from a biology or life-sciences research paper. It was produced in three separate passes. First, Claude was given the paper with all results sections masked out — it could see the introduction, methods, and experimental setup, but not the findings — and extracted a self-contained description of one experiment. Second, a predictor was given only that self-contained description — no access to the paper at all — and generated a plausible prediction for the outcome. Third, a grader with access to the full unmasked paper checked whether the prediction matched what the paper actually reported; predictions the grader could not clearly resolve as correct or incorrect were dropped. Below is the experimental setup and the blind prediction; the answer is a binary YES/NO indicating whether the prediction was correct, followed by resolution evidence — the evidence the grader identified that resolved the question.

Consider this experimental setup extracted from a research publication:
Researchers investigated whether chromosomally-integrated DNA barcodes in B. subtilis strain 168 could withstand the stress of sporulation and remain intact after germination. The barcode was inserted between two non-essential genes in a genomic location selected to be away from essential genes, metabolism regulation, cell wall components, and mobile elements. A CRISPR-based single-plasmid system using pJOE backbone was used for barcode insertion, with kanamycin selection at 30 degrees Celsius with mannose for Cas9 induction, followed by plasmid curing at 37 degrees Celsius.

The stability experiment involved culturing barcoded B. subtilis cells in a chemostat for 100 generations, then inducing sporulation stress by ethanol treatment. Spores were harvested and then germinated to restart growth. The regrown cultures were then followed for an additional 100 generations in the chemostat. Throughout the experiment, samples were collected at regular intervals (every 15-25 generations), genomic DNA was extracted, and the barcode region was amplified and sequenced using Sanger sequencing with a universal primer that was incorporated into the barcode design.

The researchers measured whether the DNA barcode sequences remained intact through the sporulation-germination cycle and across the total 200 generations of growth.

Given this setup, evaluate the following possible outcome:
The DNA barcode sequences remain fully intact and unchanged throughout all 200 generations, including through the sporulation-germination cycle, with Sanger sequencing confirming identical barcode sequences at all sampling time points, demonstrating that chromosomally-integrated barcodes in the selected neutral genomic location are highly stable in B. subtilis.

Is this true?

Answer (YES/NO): YES